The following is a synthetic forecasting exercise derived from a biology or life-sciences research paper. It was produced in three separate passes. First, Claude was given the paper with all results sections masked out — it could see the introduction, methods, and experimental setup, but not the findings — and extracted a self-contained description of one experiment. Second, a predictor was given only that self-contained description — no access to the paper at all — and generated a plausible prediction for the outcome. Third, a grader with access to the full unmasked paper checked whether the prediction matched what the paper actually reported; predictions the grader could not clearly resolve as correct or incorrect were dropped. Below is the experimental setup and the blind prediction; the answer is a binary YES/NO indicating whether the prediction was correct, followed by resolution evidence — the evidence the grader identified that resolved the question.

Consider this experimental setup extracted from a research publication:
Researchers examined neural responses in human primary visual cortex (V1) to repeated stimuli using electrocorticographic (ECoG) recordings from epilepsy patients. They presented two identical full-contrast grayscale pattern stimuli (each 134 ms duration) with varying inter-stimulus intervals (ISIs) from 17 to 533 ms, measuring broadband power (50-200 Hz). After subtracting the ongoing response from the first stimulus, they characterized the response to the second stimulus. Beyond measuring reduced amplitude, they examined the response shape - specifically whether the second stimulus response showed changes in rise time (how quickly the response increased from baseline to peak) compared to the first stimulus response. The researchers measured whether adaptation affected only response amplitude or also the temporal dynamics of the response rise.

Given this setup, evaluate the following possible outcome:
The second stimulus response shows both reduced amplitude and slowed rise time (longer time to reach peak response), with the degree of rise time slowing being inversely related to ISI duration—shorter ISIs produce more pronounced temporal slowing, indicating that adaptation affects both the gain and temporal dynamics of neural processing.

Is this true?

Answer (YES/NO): YES